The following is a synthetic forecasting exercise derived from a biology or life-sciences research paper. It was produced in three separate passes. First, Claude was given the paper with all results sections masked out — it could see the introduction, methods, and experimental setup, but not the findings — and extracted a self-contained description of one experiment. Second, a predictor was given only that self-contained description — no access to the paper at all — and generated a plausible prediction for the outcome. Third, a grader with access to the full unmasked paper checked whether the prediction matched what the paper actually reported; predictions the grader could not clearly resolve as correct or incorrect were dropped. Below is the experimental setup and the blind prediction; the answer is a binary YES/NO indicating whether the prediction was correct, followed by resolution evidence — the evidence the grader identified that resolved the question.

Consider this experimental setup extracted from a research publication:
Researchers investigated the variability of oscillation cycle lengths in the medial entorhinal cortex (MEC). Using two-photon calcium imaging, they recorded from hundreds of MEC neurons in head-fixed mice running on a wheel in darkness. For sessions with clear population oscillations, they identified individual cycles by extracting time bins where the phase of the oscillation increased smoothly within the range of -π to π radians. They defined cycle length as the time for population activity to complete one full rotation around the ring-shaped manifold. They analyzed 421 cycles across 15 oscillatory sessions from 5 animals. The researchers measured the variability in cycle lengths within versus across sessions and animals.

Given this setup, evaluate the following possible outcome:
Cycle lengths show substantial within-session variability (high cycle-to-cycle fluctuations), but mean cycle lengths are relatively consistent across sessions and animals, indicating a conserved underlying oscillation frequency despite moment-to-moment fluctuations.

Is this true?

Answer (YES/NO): NO